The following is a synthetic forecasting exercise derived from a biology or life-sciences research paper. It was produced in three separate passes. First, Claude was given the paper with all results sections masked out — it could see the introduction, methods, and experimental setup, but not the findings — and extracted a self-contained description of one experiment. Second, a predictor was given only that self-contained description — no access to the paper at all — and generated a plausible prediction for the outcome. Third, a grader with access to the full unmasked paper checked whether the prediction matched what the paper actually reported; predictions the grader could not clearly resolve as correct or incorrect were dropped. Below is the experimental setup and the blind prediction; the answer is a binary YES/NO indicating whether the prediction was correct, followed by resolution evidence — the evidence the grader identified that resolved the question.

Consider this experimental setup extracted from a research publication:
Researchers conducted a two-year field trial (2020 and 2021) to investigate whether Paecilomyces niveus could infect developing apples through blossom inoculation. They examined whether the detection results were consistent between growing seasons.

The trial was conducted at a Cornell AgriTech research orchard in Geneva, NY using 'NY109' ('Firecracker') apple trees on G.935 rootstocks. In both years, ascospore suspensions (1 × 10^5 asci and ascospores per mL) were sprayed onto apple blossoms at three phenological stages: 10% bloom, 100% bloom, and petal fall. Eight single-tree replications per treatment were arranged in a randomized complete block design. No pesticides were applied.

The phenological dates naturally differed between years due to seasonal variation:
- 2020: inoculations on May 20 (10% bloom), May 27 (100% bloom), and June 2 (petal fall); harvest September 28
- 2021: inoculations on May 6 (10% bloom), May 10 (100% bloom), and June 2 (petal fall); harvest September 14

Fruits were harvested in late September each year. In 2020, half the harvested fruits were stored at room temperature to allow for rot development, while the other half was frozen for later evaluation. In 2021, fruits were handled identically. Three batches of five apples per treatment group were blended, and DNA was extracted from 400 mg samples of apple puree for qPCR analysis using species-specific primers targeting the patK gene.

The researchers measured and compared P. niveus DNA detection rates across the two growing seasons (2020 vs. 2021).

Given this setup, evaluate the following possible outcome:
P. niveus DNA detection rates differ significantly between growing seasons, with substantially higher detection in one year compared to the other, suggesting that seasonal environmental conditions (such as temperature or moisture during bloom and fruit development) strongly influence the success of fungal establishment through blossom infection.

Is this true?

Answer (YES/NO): NO